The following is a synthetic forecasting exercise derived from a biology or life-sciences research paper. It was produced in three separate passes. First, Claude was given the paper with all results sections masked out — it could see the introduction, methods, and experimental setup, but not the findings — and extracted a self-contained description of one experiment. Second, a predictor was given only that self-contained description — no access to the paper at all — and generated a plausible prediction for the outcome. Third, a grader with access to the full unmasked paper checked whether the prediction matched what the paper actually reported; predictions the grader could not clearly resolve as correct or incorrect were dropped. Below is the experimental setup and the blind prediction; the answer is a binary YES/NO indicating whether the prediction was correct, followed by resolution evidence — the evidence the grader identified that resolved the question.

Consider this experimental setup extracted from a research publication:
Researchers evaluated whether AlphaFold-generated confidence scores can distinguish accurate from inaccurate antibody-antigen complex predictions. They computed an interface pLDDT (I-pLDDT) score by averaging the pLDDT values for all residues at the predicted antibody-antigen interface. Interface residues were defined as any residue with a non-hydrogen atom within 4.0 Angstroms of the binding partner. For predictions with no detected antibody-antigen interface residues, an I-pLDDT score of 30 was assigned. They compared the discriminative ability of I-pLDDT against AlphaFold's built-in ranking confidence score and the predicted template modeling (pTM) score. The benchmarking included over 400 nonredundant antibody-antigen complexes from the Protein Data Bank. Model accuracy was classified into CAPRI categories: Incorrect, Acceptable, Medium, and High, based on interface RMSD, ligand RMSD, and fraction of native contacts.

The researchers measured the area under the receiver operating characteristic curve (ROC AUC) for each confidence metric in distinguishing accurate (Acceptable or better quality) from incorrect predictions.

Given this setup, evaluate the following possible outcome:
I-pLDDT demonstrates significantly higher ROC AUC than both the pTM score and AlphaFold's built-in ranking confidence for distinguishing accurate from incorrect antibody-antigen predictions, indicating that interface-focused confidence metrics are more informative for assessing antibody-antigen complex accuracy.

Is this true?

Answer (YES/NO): NO